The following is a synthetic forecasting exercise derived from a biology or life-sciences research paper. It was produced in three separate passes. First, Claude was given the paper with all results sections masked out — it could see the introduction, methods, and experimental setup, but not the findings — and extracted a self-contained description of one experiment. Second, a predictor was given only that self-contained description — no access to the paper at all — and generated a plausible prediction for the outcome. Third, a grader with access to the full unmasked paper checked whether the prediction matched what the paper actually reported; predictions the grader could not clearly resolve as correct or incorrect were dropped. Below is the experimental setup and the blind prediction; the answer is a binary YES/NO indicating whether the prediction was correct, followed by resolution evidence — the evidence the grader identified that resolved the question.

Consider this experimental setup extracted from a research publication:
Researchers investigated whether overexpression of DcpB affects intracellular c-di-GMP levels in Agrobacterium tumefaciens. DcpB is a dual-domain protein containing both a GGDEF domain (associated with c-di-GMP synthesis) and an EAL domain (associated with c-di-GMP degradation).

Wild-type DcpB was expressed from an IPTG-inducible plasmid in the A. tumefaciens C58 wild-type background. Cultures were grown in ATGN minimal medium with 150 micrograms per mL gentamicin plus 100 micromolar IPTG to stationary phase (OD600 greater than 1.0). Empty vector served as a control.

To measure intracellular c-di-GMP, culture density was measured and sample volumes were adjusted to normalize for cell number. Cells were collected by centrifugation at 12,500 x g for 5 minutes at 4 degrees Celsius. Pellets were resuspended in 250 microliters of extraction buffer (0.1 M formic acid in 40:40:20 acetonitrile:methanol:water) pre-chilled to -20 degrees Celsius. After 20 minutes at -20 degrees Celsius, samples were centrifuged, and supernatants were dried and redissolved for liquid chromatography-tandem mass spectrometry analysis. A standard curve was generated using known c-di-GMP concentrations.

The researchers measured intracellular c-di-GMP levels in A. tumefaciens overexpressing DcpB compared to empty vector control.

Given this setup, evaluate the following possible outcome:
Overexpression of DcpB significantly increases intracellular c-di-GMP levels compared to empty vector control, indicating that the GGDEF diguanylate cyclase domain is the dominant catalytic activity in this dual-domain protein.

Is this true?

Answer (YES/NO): NO